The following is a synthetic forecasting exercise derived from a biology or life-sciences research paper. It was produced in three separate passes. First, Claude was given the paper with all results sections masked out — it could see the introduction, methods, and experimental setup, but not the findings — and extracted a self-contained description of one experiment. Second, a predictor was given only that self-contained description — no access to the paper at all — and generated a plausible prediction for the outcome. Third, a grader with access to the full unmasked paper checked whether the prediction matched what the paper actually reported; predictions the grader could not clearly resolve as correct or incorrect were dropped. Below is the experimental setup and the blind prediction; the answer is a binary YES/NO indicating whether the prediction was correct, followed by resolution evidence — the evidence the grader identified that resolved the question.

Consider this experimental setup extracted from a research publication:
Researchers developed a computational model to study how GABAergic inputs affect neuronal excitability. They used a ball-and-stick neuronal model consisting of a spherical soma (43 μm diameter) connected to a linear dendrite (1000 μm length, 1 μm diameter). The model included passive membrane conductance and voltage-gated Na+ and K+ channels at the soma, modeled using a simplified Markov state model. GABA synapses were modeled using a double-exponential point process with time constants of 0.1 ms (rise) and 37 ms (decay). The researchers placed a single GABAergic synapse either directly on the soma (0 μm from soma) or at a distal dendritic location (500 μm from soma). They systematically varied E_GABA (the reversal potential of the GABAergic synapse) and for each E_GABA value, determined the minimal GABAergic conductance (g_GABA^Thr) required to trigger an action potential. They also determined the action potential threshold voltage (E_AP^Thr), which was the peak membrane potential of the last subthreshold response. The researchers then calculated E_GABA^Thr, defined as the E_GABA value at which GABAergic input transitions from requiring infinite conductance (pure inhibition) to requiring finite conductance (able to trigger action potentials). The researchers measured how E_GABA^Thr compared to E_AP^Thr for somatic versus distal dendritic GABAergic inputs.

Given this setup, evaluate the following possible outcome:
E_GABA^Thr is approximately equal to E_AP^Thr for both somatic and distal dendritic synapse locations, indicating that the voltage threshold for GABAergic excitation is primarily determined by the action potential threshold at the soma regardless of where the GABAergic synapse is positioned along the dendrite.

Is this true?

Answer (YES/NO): NO